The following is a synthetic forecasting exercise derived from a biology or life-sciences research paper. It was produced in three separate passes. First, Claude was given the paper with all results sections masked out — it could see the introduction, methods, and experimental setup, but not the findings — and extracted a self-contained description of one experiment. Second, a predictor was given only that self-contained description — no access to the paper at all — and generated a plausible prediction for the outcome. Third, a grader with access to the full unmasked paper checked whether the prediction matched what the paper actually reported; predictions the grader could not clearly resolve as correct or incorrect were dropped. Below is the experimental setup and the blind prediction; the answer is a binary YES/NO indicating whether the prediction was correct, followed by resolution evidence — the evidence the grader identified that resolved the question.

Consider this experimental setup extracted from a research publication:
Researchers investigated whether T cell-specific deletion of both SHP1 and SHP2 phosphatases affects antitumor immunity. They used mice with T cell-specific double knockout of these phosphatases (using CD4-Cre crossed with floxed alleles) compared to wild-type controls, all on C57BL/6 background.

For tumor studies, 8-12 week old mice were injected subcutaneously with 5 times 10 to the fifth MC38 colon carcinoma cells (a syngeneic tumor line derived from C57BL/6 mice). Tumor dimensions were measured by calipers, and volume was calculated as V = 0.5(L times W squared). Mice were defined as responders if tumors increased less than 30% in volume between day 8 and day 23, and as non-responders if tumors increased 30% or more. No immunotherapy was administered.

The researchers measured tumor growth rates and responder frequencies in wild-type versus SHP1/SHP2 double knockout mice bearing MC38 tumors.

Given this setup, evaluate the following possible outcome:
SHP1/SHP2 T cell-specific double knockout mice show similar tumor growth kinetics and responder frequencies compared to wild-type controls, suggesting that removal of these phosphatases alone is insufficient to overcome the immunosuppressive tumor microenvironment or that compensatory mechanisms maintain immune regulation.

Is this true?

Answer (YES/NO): NO